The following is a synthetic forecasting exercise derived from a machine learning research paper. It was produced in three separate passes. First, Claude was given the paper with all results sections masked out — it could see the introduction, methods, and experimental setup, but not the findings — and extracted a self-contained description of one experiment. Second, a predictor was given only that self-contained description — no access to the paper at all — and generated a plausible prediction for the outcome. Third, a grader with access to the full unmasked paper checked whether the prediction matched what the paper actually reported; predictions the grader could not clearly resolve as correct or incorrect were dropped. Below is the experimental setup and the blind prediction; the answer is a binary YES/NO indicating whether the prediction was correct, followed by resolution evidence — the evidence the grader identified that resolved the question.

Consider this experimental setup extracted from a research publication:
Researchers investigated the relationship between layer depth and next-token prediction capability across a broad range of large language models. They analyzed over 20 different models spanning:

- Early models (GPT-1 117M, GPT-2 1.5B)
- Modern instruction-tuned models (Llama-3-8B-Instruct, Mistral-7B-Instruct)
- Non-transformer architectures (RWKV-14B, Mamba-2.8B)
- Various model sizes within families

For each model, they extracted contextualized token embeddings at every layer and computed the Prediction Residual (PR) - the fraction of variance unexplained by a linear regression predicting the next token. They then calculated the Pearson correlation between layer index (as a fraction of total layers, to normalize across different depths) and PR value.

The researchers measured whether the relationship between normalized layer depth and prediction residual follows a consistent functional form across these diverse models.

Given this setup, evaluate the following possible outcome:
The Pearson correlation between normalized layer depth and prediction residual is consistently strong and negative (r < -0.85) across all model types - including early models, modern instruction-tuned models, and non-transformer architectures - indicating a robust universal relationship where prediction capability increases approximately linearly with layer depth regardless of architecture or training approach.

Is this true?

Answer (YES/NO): NO